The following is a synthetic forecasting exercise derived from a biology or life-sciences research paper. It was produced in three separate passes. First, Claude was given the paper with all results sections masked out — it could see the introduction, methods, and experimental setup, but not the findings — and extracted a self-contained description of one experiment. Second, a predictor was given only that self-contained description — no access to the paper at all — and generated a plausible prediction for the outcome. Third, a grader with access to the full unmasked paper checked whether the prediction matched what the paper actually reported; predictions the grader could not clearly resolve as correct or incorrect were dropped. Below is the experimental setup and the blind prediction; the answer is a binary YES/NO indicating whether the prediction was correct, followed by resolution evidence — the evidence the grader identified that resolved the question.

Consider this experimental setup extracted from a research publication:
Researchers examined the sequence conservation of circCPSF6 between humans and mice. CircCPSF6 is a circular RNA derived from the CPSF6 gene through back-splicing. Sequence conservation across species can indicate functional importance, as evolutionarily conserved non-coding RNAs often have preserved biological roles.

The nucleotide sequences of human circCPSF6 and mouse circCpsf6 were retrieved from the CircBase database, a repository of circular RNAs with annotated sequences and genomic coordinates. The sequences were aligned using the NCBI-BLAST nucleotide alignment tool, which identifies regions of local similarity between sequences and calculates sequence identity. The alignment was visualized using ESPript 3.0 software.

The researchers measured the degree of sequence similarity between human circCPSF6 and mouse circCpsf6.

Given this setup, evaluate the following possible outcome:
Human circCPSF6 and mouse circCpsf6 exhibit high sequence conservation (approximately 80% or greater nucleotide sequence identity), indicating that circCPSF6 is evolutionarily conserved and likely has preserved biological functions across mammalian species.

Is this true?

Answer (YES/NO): YES